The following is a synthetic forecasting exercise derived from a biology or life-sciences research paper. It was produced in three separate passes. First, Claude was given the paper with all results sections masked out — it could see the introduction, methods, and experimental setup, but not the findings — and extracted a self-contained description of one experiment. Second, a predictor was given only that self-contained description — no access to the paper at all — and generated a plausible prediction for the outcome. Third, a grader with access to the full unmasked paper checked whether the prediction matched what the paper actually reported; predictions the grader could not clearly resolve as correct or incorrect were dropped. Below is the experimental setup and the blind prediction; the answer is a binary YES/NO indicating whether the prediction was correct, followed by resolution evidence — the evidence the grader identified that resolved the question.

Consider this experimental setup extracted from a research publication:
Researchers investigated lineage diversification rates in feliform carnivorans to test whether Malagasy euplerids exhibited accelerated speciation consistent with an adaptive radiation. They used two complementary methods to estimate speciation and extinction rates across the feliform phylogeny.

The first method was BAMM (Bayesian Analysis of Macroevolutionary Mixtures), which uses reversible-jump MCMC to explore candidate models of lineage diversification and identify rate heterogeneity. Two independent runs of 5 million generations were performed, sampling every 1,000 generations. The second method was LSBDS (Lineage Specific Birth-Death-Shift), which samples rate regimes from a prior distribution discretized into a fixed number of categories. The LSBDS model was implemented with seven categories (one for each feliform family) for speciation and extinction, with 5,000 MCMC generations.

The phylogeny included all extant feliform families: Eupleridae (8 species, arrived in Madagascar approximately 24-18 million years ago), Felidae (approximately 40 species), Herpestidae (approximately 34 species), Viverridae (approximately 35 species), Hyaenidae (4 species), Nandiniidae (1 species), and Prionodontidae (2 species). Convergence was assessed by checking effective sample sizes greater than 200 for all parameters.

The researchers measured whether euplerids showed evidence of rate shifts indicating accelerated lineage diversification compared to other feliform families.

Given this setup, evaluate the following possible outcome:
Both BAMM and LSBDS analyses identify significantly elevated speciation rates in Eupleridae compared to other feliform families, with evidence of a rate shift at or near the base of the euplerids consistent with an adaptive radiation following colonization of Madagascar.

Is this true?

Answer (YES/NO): NO